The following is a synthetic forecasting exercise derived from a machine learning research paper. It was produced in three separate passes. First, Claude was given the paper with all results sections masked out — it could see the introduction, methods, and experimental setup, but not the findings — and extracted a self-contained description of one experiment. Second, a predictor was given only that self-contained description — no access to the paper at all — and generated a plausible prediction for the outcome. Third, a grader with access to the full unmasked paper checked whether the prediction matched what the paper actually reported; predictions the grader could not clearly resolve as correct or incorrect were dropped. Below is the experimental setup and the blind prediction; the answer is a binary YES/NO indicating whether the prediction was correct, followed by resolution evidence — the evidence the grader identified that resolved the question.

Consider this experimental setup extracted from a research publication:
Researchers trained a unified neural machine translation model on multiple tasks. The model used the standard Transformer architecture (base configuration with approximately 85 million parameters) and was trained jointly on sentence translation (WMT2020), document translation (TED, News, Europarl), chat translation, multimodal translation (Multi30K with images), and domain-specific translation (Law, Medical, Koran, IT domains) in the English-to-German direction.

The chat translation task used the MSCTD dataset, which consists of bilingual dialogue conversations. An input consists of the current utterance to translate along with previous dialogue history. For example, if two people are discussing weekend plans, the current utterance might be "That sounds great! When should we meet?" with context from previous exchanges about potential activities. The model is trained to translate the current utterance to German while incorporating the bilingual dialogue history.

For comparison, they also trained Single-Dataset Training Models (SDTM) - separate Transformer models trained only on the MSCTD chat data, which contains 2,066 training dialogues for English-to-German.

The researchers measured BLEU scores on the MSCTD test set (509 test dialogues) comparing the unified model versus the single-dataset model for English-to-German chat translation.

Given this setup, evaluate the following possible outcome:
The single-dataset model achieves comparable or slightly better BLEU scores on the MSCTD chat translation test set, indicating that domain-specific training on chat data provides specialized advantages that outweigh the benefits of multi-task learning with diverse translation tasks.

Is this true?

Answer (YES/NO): YES